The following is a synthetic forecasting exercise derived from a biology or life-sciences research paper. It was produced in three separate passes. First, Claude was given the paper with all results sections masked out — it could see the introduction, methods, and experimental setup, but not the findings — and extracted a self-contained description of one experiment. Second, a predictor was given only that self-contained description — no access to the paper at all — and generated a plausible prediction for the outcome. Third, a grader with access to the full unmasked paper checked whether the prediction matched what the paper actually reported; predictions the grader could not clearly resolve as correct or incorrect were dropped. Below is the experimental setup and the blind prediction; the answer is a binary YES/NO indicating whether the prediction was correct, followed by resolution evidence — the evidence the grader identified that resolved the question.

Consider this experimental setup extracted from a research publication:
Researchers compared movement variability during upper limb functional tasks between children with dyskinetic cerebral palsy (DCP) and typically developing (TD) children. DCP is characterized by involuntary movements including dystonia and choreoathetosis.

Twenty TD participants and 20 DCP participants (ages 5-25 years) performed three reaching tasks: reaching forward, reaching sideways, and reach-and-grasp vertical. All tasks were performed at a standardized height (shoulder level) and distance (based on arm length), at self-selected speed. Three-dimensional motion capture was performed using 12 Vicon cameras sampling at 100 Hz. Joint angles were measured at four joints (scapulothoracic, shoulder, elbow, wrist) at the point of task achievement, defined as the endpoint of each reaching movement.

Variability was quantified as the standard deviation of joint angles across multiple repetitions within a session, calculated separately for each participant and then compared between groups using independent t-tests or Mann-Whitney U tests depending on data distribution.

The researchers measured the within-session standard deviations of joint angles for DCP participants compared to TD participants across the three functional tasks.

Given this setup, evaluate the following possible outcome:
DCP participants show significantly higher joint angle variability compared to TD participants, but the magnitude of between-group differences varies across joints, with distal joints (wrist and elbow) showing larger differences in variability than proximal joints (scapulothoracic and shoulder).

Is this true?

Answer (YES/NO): NO